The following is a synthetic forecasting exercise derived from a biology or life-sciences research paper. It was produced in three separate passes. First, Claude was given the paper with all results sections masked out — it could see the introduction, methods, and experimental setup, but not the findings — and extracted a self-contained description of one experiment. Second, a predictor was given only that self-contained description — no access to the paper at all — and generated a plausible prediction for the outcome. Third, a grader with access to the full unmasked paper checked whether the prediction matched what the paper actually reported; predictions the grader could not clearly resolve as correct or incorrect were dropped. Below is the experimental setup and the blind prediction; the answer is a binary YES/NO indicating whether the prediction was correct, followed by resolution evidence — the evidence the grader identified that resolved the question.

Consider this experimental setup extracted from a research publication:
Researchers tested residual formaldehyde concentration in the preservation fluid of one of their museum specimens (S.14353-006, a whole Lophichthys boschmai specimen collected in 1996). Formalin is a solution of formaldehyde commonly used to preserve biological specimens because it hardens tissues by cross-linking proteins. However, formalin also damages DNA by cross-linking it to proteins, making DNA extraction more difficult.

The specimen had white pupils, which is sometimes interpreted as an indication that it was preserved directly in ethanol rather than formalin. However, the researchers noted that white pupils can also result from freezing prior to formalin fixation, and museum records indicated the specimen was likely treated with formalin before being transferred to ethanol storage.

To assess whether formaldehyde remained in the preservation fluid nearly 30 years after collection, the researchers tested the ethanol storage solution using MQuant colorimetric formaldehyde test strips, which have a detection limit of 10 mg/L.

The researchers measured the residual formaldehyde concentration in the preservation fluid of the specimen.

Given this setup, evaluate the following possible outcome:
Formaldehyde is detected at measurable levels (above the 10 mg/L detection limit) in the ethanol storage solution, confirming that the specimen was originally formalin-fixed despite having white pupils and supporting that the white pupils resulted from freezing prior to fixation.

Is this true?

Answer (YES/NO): NO